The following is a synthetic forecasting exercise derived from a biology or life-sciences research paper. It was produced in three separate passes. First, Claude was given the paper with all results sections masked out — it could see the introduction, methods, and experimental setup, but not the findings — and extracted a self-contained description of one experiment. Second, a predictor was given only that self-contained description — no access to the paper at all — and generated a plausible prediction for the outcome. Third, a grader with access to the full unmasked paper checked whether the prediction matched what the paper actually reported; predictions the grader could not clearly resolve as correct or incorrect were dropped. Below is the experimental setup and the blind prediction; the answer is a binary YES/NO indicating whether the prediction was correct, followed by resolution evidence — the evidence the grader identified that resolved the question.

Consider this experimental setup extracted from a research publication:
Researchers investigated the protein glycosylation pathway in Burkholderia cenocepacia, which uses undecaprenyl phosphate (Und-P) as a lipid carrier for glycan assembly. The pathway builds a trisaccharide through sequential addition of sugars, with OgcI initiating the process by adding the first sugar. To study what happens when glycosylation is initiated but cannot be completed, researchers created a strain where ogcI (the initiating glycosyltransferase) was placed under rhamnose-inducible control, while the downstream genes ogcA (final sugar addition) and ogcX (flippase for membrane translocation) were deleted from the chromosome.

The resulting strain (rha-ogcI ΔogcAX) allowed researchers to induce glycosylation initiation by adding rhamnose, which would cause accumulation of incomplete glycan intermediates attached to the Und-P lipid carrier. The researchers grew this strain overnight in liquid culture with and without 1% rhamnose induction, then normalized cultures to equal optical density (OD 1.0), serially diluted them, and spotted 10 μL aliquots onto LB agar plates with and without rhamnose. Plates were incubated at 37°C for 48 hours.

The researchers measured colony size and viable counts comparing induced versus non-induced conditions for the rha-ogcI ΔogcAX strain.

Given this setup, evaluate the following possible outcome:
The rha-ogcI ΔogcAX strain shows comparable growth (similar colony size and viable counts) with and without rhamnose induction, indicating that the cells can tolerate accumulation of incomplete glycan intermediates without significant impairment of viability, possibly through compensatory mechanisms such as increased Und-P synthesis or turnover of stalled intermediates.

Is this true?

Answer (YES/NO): NO